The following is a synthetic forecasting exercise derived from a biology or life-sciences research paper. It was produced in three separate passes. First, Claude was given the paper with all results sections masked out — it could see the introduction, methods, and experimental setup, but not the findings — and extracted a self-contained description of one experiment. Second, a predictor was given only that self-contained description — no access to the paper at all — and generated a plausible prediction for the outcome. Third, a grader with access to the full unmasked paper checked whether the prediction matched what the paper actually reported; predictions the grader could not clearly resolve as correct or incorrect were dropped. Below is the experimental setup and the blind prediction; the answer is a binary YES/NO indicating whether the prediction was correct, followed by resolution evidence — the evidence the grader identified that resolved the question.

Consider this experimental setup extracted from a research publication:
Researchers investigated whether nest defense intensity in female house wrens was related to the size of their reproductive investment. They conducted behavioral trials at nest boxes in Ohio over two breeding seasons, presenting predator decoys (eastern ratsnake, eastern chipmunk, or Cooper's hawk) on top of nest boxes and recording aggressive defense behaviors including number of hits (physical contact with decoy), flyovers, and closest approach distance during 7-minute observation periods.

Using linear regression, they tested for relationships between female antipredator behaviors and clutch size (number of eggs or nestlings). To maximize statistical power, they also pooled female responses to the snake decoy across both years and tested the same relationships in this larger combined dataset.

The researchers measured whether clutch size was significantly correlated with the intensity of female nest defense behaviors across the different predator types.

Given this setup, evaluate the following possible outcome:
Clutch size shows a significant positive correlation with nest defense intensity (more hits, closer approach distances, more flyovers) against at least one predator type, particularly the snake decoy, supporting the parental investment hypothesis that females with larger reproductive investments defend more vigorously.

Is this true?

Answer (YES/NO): NO